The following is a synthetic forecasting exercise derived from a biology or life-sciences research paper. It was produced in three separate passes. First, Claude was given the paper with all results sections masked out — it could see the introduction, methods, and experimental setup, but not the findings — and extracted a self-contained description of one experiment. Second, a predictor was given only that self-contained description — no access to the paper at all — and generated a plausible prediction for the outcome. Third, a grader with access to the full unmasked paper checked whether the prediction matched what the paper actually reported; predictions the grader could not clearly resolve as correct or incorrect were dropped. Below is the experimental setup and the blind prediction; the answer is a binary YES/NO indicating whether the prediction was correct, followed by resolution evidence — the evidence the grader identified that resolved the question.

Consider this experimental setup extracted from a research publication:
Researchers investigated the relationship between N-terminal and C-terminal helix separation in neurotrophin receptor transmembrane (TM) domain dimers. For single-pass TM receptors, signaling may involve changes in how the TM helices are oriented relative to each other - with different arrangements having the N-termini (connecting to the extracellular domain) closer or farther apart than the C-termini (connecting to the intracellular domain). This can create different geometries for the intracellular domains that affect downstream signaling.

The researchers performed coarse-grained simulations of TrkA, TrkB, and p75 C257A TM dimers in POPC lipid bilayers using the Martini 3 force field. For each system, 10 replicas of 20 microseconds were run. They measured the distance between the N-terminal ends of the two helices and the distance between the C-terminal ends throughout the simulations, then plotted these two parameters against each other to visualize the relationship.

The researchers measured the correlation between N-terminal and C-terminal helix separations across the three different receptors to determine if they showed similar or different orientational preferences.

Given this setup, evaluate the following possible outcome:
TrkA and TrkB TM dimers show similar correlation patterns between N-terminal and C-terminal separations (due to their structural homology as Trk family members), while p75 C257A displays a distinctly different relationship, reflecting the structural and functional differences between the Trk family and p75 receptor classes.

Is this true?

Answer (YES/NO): NO